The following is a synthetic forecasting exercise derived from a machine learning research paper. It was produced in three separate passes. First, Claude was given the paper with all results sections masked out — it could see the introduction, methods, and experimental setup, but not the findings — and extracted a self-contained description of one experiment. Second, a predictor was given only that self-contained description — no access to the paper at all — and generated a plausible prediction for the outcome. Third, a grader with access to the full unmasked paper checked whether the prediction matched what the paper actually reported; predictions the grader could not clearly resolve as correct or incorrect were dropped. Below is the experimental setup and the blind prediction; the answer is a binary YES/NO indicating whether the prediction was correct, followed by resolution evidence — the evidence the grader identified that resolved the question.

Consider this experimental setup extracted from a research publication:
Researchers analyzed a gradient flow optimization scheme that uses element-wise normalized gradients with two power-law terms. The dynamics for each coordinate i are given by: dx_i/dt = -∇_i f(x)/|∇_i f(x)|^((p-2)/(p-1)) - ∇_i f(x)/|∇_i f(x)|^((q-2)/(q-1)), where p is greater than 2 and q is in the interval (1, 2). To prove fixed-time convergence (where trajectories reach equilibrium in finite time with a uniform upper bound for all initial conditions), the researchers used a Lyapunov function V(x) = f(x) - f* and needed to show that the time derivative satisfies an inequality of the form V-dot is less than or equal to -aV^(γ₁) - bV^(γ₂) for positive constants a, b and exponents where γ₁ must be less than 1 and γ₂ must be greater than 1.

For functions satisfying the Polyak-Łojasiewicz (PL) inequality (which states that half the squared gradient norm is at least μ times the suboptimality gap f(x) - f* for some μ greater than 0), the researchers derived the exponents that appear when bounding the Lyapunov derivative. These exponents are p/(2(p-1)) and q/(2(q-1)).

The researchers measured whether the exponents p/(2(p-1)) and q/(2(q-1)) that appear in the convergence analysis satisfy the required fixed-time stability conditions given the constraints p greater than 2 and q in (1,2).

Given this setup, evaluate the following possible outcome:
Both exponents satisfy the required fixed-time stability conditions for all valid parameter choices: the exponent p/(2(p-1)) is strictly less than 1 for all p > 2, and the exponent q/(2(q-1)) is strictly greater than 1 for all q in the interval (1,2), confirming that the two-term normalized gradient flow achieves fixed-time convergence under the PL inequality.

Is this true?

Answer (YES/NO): YES